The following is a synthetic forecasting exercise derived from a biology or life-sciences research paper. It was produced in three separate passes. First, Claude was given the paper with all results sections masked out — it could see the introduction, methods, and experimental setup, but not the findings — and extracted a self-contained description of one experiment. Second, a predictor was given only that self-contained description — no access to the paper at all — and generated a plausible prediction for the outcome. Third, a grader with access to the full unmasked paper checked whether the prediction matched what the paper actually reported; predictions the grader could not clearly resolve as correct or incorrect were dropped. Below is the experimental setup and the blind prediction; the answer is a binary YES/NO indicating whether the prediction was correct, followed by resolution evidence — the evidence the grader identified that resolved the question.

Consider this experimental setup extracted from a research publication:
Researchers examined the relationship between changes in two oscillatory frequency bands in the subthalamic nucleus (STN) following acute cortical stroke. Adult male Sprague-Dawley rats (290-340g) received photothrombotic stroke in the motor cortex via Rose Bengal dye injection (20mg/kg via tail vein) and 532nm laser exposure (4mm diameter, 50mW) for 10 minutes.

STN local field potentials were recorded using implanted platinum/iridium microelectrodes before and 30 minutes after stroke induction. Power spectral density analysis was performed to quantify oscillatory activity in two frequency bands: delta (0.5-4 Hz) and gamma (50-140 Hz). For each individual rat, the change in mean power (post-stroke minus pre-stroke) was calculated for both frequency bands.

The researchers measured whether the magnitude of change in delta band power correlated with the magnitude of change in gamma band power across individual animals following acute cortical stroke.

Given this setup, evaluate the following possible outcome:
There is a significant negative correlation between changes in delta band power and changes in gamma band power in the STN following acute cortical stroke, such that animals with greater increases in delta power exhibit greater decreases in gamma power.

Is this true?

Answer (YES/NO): NO